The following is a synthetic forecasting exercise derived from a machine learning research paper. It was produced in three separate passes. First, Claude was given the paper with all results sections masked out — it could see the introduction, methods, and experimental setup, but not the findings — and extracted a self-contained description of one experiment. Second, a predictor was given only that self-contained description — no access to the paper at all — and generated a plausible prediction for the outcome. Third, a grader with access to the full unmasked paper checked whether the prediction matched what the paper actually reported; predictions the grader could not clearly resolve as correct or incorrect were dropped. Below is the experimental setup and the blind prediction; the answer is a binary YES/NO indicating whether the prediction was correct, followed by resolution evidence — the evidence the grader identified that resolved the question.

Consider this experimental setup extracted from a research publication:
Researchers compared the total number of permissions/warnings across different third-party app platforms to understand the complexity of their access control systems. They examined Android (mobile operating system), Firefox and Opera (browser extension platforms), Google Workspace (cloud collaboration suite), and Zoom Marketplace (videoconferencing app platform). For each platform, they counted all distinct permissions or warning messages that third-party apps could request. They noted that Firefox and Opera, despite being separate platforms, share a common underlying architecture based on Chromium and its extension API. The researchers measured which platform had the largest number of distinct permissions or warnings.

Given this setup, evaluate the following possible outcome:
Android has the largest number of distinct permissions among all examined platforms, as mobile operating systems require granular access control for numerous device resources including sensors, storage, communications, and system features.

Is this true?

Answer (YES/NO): YES